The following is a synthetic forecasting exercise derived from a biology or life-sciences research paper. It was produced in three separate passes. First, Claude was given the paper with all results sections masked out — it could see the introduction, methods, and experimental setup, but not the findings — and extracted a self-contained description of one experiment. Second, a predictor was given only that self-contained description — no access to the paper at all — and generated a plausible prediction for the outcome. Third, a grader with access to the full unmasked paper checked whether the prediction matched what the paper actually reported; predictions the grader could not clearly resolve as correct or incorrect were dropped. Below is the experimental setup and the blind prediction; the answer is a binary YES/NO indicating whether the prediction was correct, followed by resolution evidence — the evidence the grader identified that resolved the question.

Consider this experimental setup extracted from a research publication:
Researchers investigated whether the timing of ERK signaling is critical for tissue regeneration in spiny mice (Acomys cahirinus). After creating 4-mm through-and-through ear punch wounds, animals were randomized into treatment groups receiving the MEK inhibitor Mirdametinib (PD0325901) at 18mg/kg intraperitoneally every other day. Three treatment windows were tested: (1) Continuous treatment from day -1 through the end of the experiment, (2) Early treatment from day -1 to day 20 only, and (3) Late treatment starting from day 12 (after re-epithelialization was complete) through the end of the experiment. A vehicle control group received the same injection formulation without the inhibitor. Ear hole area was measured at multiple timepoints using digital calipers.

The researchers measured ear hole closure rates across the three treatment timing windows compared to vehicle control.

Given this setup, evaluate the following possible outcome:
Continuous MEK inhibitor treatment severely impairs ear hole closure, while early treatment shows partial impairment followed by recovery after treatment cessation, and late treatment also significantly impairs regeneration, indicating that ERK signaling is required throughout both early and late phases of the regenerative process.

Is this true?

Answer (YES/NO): NO